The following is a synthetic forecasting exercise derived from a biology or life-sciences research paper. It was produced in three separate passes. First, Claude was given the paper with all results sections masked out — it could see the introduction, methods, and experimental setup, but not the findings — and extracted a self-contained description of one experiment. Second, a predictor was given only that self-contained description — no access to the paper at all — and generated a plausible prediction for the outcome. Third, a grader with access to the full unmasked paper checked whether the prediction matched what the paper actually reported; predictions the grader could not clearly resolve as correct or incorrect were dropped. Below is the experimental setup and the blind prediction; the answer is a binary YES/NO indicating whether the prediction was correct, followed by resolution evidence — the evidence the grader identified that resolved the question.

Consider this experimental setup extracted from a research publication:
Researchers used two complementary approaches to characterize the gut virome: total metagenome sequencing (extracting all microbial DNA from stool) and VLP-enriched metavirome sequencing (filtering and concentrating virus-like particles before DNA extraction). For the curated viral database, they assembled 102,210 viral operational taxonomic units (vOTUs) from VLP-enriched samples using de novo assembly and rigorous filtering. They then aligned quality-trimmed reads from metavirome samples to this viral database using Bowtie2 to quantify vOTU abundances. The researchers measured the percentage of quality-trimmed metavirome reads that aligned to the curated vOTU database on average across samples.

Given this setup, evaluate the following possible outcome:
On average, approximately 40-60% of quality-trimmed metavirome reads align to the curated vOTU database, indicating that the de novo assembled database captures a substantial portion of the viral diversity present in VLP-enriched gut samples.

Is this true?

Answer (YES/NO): NO